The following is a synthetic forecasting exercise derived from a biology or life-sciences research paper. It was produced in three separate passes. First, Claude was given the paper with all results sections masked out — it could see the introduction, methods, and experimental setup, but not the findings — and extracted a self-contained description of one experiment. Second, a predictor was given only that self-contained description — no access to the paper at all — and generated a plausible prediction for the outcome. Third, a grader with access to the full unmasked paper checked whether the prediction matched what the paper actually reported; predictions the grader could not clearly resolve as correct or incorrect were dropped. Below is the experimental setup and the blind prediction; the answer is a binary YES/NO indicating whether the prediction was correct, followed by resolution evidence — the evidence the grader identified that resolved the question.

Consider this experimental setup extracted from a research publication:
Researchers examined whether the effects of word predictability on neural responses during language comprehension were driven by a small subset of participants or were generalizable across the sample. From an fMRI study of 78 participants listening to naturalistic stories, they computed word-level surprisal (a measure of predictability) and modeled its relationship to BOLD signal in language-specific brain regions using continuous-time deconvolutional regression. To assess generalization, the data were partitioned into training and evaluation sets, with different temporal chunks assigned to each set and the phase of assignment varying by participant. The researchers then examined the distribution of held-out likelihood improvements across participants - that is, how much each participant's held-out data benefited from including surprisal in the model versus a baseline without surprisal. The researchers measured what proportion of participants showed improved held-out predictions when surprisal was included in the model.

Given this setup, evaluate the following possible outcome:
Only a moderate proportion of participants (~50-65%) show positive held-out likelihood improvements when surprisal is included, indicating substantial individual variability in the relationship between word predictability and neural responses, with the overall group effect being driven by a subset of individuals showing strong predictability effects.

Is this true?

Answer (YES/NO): NO